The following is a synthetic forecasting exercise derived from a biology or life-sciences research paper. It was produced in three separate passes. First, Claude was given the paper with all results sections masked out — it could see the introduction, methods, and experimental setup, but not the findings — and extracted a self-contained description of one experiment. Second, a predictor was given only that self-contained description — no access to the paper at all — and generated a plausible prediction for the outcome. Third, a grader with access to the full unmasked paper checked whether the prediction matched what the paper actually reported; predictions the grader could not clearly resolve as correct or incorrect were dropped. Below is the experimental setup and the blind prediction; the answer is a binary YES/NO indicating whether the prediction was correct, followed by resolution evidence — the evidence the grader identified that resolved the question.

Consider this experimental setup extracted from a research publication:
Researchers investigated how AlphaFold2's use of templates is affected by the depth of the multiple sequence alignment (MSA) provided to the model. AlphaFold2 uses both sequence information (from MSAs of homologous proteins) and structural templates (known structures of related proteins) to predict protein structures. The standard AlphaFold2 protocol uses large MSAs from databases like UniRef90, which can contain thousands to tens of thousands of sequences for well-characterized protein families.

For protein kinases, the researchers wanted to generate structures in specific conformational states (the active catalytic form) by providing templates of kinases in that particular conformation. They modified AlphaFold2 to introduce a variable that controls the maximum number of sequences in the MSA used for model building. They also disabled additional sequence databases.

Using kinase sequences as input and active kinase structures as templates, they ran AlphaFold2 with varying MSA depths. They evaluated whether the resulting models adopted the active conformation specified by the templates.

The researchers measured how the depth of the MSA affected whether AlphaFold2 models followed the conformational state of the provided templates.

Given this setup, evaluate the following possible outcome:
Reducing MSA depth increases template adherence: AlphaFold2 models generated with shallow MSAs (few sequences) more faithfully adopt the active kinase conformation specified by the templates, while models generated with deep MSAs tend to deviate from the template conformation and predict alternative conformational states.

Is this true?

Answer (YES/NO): YES